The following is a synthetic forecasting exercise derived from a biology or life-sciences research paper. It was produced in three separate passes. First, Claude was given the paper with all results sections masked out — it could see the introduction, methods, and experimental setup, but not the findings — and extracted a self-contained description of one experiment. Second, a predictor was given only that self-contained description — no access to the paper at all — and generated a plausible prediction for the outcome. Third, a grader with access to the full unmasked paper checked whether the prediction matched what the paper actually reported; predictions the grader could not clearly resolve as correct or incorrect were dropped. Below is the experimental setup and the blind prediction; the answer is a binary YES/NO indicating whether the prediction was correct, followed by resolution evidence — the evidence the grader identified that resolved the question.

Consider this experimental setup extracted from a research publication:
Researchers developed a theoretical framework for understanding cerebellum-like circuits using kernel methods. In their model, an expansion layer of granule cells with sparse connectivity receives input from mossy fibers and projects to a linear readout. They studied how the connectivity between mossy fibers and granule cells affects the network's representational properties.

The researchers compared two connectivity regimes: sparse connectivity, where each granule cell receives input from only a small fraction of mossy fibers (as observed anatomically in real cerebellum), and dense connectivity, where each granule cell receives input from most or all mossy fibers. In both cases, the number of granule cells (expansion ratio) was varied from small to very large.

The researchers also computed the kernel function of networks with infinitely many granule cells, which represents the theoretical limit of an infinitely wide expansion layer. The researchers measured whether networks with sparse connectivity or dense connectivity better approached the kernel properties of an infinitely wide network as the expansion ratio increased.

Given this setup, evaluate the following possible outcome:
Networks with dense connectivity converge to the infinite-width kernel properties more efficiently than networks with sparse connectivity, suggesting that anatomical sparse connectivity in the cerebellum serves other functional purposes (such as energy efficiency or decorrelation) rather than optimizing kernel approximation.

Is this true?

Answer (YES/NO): NO